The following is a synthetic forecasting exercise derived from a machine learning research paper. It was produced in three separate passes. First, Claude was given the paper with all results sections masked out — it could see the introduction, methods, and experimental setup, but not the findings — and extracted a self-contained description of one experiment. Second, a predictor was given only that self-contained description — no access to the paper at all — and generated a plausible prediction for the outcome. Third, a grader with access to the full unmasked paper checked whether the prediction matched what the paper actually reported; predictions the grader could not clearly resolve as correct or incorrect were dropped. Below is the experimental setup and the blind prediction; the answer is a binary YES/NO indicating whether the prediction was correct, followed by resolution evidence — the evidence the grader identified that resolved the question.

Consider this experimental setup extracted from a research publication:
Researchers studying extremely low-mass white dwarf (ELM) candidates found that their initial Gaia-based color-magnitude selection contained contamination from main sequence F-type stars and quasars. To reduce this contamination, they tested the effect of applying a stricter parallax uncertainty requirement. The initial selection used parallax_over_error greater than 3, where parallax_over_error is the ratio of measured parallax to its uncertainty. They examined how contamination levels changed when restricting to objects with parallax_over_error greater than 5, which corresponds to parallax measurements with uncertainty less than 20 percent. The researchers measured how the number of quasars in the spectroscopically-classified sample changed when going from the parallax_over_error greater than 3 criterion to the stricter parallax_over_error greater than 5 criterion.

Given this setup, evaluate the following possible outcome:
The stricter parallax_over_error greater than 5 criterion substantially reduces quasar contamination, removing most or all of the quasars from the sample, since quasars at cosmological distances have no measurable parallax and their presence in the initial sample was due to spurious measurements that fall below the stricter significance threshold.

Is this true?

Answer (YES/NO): YES